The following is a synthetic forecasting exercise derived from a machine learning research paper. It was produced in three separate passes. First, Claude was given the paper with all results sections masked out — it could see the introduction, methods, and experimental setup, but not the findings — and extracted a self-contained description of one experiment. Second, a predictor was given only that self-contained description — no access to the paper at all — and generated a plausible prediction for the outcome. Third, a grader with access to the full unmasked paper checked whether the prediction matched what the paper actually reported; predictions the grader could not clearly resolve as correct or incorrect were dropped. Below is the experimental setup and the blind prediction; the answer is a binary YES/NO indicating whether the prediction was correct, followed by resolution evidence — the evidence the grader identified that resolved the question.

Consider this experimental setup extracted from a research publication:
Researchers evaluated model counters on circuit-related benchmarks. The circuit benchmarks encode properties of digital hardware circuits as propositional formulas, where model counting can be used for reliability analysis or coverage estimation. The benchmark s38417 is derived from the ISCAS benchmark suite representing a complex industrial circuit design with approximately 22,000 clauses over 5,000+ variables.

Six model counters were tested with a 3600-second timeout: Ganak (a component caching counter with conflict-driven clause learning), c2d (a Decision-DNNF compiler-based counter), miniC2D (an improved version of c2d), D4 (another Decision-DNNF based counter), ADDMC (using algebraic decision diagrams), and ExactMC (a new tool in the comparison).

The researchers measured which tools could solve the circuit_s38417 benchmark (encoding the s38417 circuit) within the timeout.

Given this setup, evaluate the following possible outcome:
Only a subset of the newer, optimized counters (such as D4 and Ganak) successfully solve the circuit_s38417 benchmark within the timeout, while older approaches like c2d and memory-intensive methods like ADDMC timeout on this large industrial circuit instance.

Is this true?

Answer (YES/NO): NO